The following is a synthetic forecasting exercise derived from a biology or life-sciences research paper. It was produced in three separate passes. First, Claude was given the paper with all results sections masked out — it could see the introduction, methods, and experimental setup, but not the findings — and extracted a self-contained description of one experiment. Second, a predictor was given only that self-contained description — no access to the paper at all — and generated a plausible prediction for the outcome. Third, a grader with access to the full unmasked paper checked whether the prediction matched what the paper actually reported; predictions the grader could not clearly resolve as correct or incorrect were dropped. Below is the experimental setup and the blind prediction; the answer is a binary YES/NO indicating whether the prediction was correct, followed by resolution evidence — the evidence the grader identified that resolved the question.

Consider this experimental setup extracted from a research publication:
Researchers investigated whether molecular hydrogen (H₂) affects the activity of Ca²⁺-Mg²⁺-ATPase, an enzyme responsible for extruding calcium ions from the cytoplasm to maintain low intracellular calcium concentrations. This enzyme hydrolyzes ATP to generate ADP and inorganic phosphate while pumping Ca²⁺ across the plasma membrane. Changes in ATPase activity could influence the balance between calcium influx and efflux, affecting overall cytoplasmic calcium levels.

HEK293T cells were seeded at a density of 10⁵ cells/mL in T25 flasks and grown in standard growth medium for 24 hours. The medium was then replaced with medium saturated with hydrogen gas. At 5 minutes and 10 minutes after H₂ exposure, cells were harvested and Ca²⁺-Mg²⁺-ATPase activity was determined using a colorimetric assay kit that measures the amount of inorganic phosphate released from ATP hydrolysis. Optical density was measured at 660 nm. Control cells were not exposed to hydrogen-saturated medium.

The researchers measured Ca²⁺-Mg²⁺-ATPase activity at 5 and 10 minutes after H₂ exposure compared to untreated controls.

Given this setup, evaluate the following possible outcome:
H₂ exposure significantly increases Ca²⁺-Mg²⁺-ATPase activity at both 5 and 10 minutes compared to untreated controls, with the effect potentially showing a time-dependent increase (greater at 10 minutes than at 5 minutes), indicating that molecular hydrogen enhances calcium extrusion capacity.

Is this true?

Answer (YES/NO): YES